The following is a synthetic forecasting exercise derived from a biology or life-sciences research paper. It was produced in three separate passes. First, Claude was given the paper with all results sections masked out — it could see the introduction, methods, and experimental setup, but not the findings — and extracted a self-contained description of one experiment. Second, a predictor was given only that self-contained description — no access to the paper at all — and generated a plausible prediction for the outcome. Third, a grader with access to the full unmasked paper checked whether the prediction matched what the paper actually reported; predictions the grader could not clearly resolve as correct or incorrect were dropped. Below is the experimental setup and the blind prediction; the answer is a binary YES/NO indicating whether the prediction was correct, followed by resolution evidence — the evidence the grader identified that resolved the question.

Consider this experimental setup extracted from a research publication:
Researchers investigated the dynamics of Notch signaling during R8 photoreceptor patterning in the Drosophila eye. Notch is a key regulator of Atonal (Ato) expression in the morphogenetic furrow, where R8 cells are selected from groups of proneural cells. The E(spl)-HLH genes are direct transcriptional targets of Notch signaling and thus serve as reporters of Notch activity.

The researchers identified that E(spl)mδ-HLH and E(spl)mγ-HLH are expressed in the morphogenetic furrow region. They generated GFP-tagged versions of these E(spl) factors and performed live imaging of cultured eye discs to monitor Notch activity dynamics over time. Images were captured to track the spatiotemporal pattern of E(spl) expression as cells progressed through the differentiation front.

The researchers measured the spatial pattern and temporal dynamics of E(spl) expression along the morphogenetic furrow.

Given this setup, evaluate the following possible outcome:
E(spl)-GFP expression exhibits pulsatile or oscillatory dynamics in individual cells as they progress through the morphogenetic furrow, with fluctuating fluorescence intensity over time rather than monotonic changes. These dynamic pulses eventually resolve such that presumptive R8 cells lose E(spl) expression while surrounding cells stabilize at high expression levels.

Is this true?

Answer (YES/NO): NO